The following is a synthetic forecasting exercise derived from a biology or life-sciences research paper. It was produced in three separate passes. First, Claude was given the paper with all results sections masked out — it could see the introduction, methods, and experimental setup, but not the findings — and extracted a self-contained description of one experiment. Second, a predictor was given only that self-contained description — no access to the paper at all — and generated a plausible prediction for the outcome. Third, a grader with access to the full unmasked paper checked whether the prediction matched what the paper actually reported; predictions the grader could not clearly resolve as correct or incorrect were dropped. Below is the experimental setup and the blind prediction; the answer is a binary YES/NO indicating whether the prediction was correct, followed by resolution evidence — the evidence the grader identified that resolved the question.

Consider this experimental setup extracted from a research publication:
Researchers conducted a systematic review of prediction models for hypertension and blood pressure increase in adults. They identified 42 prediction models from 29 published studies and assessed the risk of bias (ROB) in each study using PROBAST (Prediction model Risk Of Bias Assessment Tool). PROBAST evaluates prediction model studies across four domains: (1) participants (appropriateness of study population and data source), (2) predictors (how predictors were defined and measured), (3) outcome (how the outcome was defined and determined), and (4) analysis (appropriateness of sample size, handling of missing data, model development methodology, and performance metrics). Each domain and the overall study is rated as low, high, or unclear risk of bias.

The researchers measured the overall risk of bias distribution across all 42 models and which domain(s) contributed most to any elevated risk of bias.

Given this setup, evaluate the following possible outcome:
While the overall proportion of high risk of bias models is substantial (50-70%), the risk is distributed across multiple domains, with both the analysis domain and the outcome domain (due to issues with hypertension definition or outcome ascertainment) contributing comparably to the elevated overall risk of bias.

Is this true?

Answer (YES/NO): NO